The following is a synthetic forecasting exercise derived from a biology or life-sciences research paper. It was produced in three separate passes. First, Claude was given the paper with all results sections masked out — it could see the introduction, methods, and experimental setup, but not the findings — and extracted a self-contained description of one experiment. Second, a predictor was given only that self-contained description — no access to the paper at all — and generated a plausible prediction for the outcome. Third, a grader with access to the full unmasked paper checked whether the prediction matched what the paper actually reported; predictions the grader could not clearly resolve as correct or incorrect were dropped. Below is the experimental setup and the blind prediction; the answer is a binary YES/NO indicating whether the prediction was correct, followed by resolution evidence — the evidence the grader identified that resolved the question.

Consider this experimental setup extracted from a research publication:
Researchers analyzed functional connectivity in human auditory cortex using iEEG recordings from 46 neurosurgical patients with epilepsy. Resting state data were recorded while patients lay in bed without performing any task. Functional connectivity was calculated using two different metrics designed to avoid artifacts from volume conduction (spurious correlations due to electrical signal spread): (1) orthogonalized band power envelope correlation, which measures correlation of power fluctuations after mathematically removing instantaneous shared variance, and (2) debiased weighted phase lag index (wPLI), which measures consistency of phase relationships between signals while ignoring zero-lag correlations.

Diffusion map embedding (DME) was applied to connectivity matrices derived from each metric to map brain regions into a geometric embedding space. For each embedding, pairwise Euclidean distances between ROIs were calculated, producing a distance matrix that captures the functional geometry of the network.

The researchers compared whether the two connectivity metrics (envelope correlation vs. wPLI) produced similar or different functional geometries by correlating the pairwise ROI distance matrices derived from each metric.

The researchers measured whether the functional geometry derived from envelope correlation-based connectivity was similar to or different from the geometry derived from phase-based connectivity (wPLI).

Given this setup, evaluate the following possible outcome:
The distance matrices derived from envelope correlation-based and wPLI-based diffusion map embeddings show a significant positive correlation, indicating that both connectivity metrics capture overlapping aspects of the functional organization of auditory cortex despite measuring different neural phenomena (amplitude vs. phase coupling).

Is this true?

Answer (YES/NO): YES